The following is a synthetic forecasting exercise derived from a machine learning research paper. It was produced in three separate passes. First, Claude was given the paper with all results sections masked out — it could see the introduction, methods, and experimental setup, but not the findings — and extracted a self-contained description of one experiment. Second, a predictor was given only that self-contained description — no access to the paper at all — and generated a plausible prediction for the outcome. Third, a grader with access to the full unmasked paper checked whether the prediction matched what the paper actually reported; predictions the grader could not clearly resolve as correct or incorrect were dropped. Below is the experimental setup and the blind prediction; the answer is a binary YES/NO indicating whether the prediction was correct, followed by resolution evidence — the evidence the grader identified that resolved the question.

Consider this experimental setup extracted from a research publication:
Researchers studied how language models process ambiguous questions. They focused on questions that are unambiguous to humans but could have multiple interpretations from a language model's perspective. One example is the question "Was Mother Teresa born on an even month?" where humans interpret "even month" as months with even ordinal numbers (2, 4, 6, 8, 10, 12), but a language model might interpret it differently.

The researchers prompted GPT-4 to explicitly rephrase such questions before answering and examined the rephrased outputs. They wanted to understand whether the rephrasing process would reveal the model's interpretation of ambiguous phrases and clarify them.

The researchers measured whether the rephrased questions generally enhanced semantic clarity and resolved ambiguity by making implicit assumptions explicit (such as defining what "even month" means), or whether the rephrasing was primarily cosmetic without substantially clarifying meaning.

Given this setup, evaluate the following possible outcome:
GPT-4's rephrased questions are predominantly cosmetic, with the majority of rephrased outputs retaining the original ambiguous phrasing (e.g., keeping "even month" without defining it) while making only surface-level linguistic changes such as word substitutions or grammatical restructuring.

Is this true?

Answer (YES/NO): NO